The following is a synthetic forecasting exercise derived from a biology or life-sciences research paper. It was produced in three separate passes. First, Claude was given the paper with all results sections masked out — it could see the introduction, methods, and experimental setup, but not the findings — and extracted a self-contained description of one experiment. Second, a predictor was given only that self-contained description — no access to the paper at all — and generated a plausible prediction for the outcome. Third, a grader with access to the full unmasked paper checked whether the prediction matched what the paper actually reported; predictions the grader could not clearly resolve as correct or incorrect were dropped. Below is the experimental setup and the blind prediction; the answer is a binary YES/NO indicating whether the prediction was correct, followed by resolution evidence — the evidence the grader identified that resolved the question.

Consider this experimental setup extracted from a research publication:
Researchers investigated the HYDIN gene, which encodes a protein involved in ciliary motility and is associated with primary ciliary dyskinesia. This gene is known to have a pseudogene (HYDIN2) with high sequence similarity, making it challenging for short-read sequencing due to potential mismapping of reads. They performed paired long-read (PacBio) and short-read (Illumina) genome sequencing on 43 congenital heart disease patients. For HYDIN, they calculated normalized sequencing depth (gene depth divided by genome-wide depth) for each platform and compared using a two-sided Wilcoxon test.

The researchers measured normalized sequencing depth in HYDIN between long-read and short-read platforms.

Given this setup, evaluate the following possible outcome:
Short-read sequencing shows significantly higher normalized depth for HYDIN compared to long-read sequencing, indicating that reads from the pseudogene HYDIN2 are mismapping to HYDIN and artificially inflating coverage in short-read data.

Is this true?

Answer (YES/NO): NO